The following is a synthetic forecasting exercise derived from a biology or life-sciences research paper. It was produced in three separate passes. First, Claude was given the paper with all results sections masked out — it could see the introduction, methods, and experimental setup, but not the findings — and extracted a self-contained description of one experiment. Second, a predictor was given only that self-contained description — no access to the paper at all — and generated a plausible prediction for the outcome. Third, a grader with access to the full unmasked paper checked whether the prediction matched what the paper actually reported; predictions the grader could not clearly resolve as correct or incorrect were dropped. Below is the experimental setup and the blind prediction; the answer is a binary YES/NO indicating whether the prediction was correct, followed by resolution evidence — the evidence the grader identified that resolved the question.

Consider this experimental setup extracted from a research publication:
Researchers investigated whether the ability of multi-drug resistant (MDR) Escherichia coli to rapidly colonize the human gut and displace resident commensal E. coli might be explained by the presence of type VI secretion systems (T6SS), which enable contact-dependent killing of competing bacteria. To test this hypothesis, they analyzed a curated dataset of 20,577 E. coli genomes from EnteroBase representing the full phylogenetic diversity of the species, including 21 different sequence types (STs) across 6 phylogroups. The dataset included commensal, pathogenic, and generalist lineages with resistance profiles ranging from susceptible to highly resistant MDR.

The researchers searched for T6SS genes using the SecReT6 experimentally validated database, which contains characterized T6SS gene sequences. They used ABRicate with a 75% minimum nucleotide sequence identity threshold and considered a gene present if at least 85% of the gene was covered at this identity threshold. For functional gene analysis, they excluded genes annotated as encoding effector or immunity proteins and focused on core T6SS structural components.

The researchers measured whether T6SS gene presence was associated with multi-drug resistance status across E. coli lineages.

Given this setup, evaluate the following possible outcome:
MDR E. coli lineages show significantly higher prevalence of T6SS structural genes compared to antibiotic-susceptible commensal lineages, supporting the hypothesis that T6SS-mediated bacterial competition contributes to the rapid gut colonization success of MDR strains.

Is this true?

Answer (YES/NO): NO